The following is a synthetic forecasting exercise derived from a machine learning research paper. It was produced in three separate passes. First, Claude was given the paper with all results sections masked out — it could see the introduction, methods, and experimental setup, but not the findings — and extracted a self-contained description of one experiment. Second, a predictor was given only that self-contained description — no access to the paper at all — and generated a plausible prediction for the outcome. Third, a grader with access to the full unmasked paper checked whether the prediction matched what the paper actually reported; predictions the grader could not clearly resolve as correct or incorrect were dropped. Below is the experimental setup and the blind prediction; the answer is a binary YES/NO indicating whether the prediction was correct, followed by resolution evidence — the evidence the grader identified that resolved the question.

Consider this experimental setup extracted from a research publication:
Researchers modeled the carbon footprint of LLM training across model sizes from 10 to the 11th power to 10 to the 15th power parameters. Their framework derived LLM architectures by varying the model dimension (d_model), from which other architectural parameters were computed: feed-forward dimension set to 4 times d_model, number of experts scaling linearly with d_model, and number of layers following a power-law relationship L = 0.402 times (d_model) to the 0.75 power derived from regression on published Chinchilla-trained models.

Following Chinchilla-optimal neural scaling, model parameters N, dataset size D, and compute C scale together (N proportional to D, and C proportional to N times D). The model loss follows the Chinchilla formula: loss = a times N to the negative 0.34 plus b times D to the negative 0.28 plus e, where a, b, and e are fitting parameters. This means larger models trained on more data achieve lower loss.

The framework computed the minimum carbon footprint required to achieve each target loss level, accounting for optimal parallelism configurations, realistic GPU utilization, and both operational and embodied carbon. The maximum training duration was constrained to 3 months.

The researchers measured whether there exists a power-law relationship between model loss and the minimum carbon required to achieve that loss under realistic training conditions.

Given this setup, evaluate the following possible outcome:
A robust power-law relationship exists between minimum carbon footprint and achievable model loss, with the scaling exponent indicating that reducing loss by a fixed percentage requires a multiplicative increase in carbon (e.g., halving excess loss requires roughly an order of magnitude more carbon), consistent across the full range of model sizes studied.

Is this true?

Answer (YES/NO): YES